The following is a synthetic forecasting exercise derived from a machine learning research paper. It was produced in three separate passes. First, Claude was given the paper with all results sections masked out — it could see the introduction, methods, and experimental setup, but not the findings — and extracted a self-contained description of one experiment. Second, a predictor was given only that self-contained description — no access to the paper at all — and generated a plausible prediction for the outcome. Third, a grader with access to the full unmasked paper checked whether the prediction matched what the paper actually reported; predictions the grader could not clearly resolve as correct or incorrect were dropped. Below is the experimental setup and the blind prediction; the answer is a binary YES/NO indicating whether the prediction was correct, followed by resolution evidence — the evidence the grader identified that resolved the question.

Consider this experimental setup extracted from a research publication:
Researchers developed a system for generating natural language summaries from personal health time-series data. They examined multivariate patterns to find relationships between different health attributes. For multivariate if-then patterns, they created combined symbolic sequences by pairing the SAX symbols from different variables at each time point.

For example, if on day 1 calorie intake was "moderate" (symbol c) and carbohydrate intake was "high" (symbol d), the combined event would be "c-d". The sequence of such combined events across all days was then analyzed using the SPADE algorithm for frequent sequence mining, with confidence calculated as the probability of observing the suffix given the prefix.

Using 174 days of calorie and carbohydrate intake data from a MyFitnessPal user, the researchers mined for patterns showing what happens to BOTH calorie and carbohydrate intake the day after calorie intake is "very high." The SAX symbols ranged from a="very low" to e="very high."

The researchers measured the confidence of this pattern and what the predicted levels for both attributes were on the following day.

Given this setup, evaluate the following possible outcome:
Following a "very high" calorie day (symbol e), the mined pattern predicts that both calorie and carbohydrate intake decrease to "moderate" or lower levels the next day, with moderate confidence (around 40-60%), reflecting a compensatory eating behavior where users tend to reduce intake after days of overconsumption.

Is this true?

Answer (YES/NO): NO